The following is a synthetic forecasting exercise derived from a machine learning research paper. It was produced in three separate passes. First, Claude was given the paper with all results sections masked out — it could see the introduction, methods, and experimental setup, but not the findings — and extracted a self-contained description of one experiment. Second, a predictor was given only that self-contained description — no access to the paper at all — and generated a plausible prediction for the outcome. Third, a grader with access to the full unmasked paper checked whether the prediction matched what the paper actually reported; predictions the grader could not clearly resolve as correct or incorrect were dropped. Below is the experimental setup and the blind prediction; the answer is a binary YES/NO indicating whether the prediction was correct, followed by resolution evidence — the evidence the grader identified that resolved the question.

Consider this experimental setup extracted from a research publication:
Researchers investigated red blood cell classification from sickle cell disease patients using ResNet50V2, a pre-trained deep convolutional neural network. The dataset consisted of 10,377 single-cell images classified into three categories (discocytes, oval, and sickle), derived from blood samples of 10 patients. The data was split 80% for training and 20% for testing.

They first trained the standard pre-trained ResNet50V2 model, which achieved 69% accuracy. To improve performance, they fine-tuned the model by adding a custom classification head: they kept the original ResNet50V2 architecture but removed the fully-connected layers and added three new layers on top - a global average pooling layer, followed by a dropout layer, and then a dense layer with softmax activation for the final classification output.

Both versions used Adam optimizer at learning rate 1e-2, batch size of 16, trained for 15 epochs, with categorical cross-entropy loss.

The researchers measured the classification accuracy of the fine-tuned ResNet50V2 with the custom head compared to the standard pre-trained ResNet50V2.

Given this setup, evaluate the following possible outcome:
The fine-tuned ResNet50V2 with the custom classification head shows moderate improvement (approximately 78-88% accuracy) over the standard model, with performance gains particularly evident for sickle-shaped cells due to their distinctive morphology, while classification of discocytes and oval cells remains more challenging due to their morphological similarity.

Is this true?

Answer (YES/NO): NO